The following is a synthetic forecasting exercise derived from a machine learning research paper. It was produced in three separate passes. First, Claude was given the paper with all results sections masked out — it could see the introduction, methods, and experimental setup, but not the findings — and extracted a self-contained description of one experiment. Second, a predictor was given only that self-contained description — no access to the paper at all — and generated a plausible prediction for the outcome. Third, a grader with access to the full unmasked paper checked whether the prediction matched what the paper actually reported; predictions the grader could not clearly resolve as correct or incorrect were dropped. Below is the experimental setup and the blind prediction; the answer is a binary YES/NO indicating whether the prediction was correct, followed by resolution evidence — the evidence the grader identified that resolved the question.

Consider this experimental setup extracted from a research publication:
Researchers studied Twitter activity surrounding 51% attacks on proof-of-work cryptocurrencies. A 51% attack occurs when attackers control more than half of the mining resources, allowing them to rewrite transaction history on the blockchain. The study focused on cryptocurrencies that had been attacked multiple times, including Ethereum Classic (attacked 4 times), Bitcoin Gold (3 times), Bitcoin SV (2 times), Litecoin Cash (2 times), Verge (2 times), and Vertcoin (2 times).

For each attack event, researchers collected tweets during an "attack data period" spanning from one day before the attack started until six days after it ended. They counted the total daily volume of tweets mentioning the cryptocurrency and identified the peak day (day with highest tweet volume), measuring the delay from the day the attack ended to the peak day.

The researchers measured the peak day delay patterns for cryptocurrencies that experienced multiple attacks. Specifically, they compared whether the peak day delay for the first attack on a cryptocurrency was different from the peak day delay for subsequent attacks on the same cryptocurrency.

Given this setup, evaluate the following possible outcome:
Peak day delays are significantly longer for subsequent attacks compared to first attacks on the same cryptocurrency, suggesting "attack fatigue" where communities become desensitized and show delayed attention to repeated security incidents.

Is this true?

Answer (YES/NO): NO